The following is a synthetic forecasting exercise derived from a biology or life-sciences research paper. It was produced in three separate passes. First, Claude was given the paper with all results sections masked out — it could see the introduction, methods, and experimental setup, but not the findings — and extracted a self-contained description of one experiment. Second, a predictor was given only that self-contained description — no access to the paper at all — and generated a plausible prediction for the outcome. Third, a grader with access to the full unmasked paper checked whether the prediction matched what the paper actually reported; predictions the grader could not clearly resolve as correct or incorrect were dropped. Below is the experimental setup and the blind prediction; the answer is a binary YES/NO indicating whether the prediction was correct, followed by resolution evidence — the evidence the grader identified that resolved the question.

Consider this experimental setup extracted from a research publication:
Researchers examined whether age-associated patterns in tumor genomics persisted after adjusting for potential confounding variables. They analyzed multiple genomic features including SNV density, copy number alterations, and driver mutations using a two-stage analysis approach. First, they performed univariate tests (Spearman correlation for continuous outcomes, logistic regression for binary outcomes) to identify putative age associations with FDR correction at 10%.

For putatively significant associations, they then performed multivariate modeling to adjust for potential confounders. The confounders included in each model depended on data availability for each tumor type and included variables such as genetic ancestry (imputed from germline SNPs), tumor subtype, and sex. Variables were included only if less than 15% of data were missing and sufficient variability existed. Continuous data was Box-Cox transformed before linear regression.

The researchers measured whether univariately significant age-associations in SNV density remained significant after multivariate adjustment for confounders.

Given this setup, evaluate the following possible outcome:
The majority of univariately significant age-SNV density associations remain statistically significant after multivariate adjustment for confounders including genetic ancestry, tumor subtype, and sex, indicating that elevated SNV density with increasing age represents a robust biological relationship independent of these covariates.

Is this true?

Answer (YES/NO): YES